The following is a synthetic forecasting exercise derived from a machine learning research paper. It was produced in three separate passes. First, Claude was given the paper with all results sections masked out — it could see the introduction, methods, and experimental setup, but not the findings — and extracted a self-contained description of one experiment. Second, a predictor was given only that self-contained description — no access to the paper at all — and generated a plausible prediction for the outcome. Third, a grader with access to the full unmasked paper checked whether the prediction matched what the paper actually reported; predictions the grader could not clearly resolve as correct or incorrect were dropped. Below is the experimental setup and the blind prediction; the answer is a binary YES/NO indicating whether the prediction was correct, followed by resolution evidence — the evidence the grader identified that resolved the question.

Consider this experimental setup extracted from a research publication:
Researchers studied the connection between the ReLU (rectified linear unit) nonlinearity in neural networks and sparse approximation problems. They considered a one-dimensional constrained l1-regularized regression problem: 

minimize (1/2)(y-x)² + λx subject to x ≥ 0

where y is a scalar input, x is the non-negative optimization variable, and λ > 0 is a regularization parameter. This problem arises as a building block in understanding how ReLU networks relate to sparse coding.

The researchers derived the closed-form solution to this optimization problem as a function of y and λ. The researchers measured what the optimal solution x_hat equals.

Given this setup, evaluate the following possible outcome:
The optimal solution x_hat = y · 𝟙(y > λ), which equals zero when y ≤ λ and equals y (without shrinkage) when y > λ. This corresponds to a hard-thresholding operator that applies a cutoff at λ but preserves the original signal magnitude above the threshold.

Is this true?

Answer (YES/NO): NO